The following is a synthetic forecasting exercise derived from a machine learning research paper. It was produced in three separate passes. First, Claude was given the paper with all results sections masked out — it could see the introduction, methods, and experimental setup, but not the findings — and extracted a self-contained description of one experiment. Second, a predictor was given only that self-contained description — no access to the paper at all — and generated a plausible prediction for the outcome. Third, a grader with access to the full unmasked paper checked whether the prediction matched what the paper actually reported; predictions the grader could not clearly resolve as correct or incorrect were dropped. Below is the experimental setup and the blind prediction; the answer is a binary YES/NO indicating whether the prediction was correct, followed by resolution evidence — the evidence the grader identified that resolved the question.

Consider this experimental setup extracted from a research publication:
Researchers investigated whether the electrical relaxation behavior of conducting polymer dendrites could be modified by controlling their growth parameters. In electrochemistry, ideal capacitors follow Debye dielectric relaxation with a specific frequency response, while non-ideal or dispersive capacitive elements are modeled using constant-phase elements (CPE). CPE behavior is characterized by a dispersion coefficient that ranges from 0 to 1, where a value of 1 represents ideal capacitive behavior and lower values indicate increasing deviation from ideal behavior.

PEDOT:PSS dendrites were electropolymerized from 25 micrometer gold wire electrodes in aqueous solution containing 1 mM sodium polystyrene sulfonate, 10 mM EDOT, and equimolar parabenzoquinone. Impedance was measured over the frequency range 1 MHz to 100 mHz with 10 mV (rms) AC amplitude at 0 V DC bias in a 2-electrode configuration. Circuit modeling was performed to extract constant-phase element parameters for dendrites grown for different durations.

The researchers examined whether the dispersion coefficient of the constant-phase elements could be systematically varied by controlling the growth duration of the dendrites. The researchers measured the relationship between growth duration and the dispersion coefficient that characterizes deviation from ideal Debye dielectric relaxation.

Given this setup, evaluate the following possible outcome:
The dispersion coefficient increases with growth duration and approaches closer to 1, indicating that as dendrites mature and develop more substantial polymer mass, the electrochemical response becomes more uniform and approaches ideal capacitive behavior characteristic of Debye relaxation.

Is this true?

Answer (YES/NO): NO